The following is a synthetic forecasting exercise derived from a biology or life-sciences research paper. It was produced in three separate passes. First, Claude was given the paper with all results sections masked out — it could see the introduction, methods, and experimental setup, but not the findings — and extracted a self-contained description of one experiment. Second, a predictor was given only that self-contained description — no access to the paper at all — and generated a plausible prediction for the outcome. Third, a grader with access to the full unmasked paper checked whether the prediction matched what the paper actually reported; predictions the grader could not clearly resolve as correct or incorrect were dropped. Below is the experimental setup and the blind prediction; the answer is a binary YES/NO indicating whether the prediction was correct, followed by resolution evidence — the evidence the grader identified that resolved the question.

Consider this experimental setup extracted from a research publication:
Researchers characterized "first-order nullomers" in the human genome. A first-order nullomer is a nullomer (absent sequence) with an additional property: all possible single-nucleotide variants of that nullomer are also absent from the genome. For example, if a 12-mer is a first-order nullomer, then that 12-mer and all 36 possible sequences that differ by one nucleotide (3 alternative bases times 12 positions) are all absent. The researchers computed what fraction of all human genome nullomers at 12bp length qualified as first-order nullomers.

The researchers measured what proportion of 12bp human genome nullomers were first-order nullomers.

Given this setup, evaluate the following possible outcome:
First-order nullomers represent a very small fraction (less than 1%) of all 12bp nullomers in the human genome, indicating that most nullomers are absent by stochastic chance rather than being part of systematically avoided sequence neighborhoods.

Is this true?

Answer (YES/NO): YES